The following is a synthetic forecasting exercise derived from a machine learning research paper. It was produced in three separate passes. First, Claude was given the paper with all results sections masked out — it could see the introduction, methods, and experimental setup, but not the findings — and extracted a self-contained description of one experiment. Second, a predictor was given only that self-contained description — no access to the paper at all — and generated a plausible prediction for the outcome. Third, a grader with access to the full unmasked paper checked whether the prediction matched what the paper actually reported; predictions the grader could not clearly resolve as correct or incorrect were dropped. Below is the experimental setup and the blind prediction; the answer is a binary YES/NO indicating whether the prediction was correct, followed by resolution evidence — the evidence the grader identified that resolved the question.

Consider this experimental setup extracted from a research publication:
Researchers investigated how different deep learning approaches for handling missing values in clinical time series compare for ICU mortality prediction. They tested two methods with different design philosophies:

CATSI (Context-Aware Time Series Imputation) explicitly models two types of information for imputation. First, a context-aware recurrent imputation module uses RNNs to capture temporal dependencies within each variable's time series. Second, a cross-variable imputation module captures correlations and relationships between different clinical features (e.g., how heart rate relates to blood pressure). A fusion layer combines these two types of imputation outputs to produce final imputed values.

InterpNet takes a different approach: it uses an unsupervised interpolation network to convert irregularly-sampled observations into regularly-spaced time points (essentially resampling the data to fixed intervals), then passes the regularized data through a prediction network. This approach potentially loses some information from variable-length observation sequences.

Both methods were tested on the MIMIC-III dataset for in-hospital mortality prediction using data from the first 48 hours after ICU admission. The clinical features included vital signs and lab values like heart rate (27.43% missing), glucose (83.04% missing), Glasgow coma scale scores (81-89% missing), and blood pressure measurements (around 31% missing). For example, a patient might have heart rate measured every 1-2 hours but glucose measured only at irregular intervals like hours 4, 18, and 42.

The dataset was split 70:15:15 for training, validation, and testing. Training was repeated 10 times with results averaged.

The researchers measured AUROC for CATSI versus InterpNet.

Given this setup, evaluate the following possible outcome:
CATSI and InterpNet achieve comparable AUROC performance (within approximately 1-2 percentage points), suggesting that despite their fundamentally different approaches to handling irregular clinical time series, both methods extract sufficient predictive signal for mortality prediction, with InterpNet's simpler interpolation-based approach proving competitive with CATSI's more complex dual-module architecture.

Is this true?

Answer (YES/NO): NO